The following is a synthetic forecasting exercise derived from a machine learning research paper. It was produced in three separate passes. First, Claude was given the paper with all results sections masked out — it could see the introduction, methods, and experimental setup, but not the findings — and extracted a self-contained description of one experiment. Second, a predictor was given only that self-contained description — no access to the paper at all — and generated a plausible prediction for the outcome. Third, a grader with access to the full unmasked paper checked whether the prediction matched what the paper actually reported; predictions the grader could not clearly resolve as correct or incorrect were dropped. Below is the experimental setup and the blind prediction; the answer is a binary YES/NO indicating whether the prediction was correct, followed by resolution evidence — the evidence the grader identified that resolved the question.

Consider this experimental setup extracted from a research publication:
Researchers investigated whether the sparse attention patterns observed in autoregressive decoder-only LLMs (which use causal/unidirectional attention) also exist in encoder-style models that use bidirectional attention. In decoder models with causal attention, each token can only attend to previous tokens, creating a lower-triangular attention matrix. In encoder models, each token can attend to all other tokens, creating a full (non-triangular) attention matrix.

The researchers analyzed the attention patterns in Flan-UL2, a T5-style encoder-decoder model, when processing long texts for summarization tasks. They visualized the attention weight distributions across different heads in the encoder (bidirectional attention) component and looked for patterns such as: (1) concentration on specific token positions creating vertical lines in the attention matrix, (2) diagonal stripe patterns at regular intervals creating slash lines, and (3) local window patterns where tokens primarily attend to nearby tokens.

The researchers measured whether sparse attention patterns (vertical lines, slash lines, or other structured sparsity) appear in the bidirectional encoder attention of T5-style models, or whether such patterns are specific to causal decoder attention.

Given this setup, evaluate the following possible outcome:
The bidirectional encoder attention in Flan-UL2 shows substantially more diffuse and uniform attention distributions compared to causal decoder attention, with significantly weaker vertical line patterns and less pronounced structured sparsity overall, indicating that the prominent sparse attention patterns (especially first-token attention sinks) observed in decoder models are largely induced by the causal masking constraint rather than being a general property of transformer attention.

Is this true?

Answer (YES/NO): NO